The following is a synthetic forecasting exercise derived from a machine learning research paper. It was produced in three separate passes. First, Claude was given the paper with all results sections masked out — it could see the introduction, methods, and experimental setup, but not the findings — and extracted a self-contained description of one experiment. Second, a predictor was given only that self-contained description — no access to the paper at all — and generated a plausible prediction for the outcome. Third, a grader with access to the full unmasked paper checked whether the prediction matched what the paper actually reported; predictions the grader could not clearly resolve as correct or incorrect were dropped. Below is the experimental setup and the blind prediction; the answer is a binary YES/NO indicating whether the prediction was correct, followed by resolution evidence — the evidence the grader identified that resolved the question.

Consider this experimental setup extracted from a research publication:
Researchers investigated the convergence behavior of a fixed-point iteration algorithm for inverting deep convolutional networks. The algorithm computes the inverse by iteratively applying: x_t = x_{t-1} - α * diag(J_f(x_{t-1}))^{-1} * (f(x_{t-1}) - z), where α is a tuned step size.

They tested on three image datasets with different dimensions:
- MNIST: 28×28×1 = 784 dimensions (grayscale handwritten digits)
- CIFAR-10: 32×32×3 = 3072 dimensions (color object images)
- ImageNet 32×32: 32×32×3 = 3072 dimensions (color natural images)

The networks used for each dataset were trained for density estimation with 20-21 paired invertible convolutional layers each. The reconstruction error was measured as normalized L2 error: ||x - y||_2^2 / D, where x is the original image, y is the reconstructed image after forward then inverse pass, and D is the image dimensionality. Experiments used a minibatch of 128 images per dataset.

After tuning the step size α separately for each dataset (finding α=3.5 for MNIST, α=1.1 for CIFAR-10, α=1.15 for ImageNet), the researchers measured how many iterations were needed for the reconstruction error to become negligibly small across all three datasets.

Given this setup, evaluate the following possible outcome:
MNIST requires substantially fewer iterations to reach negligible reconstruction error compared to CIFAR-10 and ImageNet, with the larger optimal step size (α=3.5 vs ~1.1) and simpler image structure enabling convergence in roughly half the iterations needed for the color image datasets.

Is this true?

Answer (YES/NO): NO